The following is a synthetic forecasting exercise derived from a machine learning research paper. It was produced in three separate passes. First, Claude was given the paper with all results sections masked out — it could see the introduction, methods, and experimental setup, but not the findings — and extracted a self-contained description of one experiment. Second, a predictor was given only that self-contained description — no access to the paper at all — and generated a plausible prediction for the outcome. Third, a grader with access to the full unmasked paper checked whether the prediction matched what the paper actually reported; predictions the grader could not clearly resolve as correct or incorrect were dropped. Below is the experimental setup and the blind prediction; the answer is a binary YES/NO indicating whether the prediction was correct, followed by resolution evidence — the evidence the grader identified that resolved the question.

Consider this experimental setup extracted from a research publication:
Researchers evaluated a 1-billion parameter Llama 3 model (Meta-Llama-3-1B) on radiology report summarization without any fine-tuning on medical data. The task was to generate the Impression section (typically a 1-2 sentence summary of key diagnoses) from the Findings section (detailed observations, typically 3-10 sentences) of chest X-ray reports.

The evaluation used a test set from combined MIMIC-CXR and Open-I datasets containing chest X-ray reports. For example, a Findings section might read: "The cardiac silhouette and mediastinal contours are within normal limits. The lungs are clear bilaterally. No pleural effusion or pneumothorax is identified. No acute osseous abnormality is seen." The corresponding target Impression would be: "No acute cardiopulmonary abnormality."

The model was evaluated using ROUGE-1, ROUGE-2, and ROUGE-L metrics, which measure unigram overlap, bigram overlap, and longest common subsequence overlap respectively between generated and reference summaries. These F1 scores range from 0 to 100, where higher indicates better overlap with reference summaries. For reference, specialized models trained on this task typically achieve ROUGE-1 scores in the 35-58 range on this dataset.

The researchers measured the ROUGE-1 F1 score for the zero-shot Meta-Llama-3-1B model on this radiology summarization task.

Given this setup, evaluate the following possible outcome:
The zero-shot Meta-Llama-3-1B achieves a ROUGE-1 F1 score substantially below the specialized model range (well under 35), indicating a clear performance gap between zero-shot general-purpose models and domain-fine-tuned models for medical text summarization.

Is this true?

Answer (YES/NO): YES